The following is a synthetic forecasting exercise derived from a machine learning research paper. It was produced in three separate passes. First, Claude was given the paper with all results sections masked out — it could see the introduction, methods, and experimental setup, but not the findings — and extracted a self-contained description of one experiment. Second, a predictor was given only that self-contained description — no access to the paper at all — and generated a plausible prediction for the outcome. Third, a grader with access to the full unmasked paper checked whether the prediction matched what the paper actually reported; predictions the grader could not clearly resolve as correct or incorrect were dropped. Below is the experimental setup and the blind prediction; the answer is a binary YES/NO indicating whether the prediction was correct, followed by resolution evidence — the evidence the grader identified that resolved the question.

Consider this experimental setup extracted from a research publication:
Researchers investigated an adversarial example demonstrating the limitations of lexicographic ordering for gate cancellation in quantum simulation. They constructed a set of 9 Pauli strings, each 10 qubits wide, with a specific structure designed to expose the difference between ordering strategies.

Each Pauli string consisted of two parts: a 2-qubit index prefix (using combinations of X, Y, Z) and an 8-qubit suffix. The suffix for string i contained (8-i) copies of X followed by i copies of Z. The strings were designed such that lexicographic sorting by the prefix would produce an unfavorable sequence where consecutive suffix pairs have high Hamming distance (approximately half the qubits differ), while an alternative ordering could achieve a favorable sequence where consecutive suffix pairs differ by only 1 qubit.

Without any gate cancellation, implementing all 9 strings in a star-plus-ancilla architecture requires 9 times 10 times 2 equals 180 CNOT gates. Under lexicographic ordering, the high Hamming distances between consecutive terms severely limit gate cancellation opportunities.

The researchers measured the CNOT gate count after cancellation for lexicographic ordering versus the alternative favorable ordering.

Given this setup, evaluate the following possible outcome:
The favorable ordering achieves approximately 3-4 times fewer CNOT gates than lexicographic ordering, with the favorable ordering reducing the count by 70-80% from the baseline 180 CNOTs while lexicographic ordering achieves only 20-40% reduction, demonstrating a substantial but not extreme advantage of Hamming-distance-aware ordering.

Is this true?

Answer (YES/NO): NO